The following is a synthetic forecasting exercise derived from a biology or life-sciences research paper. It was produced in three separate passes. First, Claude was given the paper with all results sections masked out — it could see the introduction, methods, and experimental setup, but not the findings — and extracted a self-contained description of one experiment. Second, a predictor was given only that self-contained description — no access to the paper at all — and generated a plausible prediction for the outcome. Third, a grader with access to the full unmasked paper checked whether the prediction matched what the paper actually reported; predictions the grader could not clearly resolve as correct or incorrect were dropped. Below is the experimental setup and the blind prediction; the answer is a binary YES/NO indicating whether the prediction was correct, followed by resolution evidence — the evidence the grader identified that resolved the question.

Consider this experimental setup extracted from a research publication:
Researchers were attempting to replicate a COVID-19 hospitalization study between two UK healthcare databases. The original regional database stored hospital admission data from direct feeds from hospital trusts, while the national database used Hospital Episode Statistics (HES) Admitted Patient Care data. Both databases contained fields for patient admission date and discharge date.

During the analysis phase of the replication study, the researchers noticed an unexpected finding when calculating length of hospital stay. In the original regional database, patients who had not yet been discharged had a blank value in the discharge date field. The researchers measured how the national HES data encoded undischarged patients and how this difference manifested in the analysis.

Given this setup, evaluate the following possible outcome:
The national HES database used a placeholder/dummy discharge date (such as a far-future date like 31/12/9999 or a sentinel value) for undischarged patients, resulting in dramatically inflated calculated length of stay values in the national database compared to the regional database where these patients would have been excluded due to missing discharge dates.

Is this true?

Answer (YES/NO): NO